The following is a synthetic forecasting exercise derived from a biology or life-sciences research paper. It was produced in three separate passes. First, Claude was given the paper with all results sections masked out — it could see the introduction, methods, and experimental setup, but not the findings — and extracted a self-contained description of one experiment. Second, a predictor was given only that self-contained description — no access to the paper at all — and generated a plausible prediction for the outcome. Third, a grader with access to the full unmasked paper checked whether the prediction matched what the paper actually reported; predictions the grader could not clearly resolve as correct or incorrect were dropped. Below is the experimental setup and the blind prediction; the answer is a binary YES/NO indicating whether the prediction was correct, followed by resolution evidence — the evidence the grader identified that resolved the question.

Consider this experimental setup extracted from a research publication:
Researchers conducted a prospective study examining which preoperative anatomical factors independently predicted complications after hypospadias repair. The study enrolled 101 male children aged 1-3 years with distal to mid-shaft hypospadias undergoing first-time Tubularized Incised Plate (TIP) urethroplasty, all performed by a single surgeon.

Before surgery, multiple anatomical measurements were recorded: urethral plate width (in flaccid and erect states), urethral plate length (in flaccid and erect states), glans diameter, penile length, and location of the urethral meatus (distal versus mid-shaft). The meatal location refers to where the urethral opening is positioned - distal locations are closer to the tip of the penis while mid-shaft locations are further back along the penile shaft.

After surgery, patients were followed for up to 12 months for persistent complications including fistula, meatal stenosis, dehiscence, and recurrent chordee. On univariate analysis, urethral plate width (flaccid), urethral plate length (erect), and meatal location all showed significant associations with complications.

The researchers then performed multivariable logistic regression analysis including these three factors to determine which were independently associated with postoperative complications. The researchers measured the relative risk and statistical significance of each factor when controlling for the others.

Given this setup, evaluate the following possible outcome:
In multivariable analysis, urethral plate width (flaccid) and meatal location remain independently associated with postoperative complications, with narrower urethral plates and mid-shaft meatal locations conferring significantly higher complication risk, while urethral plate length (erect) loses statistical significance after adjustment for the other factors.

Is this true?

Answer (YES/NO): NO